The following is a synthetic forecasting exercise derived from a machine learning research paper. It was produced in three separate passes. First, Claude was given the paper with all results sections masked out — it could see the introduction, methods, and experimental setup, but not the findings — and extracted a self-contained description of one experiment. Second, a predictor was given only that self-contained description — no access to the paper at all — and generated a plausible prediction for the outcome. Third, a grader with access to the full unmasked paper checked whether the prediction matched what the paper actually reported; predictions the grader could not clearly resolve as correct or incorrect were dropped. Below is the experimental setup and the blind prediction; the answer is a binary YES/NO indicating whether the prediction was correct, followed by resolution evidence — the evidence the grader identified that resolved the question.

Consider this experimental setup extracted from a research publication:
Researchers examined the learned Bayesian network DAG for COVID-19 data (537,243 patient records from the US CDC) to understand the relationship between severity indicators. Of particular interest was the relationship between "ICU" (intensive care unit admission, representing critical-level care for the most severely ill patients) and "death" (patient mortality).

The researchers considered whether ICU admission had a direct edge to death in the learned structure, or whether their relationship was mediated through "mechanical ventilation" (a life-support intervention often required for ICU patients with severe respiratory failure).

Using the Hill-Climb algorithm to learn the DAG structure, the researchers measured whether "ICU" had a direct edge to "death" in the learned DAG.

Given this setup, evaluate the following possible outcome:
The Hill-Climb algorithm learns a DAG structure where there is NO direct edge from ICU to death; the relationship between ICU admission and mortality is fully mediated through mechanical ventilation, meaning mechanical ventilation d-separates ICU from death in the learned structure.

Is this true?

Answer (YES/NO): YES